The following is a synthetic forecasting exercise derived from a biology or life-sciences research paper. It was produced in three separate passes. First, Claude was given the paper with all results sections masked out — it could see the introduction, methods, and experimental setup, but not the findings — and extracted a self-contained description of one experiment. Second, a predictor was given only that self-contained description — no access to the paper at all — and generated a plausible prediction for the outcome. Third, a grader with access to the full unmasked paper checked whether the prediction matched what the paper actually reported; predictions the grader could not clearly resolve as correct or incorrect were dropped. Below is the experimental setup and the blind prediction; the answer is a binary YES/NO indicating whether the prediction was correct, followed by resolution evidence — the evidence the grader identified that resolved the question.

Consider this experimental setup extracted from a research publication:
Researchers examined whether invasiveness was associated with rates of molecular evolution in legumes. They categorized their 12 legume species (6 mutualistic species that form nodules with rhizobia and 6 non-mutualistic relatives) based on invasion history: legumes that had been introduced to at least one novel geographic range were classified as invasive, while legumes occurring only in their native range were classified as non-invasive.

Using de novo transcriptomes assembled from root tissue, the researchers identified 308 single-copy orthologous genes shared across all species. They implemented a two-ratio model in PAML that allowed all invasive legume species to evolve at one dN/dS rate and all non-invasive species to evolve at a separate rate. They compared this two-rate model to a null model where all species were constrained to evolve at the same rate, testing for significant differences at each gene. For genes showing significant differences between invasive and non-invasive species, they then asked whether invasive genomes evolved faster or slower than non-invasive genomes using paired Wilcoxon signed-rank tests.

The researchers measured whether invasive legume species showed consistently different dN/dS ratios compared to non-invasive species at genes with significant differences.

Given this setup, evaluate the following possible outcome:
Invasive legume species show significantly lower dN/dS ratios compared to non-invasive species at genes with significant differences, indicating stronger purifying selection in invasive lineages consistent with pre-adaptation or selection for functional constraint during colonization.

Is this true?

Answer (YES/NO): NO